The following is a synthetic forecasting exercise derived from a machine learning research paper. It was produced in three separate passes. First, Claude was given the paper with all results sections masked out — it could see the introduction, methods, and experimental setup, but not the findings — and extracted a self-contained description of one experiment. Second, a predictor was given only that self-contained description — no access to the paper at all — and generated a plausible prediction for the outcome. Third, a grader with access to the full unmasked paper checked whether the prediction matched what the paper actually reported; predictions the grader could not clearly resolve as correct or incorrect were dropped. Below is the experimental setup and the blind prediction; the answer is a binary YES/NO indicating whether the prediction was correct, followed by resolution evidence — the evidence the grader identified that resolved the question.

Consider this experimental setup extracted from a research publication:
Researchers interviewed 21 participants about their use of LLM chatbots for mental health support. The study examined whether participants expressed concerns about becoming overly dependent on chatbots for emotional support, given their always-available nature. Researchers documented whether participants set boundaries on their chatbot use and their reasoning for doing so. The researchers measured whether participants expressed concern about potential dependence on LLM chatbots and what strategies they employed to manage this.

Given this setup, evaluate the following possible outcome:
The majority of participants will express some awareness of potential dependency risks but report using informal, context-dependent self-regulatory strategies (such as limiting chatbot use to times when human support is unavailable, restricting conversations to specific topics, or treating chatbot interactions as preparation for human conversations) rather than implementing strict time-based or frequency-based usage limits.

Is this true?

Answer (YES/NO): NO